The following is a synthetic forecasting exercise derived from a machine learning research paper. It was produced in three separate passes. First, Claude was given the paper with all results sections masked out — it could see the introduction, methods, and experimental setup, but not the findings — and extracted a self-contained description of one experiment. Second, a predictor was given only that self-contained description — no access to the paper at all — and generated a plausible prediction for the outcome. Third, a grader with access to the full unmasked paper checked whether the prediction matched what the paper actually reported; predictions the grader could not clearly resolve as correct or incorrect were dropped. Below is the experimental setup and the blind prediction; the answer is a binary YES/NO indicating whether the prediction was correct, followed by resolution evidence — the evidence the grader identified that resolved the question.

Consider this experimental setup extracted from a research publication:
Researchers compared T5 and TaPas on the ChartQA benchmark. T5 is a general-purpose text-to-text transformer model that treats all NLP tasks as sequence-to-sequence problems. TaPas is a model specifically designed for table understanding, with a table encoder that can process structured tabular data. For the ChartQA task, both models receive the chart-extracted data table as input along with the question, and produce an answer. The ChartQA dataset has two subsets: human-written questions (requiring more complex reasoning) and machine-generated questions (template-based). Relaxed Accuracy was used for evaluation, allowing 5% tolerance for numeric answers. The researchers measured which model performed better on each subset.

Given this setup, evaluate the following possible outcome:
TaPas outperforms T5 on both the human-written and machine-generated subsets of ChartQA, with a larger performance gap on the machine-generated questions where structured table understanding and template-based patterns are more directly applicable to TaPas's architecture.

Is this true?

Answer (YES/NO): NO